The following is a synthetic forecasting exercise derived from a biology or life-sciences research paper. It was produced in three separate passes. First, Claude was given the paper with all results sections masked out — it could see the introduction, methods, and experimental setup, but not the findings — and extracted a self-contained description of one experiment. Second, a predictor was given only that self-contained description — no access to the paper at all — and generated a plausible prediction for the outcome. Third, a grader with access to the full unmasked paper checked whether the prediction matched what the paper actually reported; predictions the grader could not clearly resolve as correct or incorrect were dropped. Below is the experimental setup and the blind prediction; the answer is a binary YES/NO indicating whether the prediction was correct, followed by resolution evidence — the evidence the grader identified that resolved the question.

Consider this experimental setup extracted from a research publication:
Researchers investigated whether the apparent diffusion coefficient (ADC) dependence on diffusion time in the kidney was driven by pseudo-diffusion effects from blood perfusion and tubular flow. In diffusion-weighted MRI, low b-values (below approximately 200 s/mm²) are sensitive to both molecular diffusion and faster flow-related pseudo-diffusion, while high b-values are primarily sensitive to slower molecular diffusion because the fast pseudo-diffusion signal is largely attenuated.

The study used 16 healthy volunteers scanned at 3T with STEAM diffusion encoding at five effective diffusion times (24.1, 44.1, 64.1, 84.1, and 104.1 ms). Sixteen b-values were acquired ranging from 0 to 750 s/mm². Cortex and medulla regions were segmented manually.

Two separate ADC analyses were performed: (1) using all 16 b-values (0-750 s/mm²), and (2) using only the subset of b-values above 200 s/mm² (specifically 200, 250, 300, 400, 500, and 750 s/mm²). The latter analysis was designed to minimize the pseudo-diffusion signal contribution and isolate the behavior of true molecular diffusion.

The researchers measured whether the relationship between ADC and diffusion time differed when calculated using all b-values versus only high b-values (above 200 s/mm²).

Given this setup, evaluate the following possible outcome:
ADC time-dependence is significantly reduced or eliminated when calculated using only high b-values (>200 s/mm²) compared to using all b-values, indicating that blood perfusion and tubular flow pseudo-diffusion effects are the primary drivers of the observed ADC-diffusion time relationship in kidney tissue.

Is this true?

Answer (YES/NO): YES